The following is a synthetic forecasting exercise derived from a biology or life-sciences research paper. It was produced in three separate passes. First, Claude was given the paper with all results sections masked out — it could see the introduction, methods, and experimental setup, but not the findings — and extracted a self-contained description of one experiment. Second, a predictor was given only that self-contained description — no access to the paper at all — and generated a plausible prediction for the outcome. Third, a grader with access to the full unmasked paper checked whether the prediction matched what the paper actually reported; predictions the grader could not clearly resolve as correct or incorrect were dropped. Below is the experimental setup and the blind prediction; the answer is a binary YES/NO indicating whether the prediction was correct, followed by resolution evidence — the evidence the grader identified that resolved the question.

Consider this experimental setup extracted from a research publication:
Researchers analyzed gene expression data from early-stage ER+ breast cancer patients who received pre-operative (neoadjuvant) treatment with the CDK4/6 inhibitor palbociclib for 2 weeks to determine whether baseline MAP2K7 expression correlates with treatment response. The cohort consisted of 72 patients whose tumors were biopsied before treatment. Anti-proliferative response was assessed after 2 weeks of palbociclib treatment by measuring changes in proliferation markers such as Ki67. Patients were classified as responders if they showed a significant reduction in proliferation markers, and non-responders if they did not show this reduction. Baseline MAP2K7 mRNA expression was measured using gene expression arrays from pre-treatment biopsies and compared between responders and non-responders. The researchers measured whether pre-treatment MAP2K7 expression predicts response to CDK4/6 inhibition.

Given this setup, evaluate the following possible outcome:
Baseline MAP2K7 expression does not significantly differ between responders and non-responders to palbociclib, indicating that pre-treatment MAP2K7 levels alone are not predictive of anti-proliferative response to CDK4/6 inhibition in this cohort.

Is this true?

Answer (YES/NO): NO